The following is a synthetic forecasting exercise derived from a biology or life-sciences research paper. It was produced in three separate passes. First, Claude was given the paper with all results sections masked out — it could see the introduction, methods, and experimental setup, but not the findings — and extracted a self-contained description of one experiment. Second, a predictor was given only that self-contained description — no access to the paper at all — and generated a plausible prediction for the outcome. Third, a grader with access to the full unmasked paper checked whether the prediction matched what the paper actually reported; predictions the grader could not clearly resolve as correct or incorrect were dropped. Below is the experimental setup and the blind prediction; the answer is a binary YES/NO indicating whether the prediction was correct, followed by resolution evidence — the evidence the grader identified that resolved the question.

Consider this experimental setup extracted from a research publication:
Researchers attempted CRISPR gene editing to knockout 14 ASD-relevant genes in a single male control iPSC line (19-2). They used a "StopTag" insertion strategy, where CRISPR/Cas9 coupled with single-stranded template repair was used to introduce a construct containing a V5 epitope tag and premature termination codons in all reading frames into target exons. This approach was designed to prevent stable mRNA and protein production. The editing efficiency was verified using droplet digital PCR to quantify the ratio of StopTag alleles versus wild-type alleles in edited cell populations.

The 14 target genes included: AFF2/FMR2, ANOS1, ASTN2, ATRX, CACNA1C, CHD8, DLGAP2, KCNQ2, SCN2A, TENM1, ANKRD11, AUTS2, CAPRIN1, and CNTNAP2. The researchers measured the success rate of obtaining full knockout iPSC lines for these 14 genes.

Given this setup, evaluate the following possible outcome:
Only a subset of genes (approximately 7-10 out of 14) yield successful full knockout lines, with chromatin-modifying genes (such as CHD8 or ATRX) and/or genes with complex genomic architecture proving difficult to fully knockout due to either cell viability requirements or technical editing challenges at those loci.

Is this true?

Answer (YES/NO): YES